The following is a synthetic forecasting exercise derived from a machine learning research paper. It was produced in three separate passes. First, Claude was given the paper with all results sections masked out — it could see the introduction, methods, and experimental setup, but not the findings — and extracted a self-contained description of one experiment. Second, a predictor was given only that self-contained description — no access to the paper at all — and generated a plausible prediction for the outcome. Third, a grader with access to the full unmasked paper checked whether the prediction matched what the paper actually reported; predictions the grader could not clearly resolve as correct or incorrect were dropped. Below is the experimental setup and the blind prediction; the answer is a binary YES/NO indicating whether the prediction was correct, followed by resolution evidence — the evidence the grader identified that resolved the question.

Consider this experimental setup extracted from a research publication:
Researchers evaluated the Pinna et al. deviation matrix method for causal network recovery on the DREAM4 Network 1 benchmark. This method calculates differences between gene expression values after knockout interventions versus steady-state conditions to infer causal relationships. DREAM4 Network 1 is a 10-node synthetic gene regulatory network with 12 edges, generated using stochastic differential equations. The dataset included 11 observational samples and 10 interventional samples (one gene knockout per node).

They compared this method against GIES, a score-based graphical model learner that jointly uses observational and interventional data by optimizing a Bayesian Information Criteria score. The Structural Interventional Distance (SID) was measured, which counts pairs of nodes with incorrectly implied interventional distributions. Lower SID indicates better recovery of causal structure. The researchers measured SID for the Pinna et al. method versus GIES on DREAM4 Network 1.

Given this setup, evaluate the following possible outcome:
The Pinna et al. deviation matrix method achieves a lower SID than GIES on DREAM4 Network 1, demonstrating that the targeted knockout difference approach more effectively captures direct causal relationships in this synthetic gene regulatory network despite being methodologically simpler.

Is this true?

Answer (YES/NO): YES